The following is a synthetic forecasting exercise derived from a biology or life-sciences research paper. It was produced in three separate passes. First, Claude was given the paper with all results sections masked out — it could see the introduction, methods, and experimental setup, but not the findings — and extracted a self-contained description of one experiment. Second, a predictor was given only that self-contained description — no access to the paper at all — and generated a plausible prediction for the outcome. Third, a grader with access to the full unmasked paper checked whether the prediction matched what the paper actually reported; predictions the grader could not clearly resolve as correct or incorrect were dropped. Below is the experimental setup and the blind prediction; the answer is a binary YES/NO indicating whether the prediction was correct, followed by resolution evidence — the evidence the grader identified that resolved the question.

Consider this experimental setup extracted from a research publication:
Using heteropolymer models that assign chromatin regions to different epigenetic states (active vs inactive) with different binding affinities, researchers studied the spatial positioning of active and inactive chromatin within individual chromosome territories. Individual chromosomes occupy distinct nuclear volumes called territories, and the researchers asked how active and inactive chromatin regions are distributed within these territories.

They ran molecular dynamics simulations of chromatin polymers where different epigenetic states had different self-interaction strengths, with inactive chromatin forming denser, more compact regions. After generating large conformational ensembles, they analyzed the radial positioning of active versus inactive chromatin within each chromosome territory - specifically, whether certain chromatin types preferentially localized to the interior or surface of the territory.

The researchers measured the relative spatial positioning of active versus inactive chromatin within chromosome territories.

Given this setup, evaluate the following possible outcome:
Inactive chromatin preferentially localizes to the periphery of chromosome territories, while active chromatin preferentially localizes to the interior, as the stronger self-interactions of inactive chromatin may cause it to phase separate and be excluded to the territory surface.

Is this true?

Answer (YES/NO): NO